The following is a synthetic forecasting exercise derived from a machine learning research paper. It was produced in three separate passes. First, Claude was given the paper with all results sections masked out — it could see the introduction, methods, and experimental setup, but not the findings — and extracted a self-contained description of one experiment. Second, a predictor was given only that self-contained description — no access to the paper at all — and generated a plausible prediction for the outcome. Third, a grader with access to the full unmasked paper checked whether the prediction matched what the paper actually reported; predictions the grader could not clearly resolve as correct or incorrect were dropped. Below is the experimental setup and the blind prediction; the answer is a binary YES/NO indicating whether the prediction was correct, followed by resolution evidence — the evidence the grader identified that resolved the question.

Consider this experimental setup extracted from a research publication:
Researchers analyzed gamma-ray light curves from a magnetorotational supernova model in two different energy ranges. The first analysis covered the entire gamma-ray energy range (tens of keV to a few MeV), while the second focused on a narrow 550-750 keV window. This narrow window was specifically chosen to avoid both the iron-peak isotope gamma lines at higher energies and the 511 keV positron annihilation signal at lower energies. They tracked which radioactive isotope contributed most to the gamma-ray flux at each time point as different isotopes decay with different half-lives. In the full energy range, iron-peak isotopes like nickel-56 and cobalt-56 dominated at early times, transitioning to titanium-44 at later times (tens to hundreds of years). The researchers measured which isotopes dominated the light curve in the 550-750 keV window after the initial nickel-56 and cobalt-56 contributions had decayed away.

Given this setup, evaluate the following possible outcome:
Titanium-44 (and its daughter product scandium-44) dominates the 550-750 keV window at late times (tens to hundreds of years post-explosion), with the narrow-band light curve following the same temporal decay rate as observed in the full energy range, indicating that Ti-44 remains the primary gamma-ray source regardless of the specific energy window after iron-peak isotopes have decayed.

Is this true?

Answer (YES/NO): NO